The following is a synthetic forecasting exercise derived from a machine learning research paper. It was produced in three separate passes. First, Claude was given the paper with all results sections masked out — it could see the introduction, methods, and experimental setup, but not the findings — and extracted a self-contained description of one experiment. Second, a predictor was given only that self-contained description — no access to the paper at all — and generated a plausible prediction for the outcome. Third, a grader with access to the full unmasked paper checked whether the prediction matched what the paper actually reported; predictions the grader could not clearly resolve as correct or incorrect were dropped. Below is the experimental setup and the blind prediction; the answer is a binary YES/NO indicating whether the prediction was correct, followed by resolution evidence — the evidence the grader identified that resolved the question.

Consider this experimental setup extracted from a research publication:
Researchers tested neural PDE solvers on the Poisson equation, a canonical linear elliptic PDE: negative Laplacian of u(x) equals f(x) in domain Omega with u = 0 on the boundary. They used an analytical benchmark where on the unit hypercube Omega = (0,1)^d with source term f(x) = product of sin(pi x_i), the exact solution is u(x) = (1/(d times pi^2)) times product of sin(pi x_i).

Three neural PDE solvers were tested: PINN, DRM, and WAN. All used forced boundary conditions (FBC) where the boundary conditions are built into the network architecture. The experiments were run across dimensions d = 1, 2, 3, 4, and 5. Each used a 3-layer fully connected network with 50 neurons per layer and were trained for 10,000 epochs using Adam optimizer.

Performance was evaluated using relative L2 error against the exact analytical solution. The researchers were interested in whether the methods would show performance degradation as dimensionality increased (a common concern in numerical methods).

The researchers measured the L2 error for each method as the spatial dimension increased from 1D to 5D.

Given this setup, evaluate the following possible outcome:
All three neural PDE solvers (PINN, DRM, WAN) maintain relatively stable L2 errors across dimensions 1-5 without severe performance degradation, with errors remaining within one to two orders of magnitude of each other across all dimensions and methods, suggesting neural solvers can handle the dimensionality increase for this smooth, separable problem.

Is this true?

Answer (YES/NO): YES